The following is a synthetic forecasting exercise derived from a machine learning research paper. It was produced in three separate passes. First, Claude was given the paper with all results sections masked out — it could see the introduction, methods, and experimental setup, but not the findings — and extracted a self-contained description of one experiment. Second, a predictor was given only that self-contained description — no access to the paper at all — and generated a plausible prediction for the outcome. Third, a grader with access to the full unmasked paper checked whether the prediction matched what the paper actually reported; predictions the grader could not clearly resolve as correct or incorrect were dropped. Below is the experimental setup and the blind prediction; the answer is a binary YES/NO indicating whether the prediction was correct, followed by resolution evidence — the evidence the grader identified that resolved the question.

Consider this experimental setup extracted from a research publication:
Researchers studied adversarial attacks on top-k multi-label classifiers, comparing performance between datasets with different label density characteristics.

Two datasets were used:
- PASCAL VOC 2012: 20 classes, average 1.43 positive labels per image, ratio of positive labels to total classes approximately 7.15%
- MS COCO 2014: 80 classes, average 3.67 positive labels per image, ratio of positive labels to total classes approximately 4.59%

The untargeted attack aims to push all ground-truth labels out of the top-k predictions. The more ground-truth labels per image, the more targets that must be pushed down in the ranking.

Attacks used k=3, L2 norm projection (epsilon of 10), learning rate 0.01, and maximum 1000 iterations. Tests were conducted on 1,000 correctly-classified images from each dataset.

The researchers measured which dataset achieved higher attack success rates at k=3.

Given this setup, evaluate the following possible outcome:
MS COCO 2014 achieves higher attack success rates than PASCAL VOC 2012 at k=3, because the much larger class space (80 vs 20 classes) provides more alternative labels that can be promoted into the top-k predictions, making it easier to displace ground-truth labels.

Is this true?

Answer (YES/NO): YES